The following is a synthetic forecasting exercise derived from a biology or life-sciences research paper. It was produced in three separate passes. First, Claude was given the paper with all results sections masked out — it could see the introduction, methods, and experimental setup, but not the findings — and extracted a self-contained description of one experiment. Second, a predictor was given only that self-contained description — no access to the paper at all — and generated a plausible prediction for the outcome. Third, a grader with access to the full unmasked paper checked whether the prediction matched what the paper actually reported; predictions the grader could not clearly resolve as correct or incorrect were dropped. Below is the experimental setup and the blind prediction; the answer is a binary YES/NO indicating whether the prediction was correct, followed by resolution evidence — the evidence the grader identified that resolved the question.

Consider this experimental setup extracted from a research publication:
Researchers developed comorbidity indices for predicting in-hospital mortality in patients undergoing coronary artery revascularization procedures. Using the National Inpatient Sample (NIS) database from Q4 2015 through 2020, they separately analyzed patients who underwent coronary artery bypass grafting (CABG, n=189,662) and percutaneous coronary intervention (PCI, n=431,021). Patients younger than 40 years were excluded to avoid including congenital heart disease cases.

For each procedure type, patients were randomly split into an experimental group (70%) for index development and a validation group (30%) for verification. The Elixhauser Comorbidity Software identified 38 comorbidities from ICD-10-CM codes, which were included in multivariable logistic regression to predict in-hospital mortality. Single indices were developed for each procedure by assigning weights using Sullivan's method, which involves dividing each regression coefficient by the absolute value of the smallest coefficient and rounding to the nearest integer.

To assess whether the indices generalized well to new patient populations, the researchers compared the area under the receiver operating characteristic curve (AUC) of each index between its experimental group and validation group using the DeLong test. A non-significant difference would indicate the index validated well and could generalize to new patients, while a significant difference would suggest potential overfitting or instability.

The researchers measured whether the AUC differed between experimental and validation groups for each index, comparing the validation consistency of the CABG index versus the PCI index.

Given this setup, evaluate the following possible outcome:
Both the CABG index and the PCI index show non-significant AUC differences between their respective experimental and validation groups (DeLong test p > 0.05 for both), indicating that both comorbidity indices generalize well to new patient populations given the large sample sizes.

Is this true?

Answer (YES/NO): NO